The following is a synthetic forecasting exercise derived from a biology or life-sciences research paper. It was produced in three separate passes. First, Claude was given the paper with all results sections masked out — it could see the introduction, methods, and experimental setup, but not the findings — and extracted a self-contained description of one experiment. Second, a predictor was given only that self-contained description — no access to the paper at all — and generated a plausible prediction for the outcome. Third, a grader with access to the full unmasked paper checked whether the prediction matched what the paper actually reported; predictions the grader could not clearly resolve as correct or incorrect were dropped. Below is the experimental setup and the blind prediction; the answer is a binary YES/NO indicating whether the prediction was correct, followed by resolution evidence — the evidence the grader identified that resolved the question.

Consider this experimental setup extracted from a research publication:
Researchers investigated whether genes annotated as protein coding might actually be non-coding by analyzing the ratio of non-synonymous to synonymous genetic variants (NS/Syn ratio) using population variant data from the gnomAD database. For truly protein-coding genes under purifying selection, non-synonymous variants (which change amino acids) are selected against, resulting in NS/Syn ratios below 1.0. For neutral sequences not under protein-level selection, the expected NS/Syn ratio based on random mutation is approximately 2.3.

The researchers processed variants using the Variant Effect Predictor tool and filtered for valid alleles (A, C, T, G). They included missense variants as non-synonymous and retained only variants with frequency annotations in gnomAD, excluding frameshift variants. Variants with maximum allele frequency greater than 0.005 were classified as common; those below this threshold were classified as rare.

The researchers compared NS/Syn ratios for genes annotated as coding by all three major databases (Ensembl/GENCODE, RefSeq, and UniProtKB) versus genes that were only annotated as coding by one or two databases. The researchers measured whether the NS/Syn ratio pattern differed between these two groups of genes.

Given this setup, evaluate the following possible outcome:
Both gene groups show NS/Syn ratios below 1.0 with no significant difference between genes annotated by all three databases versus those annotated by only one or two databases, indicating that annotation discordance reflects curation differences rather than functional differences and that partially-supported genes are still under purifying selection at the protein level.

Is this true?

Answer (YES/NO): NO